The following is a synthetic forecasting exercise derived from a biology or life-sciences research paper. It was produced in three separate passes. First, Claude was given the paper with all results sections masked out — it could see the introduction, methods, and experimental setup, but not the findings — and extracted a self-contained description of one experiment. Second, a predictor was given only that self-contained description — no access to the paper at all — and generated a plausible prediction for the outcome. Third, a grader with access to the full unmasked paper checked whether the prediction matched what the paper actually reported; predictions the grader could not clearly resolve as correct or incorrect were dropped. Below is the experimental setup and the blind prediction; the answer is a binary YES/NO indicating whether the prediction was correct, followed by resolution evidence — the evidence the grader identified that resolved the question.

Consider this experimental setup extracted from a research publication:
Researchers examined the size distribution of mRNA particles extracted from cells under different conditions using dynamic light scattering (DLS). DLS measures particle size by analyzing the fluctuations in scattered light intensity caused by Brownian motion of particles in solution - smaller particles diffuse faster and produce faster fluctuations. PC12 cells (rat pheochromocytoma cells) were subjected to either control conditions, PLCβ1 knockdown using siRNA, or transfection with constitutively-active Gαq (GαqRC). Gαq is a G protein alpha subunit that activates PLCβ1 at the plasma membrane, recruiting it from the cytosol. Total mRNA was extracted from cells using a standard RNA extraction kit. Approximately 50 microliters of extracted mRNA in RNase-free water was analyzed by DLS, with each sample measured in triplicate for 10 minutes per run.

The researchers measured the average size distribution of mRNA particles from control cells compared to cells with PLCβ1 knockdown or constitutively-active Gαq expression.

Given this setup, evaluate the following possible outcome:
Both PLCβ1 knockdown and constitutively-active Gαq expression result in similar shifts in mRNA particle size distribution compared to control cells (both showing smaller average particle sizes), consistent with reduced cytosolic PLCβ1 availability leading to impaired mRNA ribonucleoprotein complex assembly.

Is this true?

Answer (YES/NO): NO